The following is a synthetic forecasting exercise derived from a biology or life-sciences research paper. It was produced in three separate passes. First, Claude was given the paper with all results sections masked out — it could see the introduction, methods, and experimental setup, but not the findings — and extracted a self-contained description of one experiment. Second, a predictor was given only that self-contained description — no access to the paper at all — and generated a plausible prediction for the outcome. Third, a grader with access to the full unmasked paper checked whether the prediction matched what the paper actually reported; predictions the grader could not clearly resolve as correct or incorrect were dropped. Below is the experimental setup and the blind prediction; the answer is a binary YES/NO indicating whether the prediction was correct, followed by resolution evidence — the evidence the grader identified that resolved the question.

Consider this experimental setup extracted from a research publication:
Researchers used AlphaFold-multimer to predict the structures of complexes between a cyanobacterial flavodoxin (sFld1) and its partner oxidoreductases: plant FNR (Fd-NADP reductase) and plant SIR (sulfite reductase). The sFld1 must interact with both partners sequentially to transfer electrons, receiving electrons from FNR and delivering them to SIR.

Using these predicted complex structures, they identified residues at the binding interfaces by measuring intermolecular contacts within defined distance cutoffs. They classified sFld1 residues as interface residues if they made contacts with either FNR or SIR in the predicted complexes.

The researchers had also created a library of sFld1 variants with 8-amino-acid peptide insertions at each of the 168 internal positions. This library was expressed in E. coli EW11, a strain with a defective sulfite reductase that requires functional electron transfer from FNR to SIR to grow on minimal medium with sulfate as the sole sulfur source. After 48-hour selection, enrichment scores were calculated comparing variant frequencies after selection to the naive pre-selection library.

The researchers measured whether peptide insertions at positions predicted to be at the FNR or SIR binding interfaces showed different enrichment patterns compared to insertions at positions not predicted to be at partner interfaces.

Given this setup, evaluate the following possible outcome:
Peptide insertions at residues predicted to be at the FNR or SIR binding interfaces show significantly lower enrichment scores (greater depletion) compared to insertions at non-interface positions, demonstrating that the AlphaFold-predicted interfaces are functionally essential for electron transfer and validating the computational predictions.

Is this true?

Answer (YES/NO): YES